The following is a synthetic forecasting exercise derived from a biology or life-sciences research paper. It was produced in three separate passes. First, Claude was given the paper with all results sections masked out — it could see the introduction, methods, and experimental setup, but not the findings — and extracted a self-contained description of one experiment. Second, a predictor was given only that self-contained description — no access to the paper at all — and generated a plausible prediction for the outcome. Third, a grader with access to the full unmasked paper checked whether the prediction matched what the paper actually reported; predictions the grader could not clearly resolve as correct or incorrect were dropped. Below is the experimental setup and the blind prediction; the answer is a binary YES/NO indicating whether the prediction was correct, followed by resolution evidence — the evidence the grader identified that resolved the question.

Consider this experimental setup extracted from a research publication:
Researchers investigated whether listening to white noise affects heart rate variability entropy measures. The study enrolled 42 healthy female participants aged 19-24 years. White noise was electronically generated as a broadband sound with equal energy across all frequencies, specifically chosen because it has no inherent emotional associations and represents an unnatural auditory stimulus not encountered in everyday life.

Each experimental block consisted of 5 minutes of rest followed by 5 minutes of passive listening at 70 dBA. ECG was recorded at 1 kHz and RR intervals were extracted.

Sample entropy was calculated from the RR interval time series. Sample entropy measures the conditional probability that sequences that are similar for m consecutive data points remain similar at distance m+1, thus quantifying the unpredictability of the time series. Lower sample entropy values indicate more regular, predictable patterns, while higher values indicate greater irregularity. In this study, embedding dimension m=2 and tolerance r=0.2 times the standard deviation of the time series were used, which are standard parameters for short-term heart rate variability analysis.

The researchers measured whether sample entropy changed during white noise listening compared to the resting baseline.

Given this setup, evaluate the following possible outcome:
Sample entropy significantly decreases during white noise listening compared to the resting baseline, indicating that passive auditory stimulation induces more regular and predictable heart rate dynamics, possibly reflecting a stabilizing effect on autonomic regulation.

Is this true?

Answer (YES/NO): NO